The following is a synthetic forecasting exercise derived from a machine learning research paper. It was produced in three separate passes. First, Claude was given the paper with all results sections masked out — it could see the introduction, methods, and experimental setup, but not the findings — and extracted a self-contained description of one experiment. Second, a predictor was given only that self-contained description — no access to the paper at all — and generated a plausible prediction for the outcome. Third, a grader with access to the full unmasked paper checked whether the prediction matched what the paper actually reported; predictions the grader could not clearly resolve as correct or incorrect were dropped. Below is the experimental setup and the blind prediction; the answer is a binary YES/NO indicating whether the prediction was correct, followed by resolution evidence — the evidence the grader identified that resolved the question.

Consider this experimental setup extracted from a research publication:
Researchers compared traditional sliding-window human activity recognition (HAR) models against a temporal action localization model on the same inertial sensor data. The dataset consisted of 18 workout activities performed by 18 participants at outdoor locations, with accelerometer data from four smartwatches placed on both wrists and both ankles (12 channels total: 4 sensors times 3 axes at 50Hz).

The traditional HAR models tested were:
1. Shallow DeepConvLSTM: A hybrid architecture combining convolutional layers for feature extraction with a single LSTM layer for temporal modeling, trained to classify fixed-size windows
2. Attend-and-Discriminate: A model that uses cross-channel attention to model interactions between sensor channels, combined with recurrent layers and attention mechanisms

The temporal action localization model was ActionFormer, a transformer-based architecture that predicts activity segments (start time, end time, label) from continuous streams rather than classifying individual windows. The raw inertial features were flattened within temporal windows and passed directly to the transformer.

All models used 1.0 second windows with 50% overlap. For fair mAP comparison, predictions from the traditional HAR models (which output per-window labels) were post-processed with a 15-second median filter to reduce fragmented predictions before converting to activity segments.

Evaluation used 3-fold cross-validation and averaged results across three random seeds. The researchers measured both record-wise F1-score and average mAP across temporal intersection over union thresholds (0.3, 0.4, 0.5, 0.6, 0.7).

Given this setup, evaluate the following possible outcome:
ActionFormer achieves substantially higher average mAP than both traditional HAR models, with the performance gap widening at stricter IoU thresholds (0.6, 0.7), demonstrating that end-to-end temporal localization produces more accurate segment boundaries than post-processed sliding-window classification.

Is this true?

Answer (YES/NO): NO